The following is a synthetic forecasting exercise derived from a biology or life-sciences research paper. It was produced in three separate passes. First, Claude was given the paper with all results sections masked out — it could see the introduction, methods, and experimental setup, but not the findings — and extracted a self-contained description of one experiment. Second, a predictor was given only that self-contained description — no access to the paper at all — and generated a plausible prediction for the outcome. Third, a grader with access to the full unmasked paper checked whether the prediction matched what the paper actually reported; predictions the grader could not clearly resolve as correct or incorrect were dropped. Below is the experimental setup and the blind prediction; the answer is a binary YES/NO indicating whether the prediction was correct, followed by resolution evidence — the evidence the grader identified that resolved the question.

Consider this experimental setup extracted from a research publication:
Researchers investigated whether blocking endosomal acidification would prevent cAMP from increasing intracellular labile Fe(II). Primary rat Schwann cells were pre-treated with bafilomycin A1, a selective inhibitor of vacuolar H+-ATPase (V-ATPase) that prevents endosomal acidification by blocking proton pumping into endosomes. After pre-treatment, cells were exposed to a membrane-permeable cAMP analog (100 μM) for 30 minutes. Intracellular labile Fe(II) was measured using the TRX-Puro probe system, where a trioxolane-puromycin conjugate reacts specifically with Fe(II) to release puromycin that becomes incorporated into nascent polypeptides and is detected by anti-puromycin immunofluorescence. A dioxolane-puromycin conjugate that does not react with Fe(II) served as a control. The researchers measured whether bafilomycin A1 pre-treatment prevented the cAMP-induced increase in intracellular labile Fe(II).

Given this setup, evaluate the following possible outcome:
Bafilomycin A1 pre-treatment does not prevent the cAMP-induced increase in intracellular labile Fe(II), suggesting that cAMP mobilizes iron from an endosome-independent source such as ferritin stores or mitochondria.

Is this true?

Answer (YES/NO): NO